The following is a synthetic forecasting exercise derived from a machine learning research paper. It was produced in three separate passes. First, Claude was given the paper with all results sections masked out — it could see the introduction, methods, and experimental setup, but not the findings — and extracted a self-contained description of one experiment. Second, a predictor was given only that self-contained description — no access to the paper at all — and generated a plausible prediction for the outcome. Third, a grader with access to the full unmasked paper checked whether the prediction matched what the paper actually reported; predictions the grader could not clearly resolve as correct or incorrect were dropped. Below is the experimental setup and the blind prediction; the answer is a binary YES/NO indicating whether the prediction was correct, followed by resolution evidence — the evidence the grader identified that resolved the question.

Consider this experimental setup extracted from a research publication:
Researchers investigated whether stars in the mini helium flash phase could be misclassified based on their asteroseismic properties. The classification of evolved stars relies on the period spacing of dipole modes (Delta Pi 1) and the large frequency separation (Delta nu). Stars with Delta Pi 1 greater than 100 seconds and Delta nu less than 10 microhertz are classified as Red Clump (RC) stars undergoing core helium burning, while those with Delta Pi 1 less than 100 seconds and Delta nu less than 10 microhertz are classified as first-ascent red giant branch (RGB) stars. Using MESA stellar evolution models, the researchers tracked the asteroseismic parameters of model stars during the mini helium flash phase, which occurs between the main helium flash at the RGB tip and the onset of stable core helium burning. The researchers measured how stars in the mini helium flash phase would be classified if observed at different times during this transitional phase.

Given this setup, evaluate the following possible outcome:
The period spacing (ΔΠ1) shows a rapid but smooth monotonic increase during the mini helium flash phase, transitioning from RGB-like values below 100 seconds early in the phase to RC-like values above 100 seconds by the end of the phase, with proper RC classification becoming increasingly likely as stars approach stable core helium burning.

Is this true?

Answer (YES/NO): NO